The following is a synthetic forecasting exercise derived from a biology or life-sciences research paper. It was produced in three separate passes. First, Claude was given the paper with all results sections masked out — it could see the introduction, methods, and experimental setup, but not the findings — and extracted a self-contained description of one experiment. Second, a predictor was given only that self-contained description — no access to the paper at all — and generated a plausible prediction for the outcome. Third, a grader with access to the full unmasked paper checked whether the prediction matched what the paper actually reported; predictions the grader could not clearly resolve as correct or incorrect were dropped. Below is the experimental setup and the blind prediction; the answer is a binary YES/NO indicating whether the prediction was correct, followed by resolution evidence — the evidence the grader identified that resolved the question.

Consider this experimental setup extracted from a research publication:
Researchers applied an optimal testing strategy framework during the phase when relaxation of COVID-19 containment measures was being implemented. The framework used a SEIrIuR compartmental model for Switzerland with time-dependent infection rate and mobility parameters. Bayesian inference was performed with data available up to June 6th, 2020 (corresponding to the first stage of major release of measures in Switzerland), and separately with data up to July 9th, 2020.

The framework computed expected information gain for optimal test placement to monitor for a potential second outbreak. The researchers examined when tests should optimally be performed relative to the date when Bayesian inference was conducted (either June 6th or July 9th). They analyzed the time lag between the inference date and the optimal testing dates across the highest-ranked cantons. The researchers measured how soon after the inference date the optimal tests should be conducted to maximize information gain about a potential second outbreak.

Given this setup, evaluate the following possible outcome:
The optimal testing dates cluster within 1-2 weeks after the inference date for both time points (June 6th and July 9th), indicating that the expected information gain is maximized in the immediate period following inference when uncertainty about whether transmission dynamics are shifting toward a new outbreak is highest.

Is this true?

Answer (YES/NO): YES